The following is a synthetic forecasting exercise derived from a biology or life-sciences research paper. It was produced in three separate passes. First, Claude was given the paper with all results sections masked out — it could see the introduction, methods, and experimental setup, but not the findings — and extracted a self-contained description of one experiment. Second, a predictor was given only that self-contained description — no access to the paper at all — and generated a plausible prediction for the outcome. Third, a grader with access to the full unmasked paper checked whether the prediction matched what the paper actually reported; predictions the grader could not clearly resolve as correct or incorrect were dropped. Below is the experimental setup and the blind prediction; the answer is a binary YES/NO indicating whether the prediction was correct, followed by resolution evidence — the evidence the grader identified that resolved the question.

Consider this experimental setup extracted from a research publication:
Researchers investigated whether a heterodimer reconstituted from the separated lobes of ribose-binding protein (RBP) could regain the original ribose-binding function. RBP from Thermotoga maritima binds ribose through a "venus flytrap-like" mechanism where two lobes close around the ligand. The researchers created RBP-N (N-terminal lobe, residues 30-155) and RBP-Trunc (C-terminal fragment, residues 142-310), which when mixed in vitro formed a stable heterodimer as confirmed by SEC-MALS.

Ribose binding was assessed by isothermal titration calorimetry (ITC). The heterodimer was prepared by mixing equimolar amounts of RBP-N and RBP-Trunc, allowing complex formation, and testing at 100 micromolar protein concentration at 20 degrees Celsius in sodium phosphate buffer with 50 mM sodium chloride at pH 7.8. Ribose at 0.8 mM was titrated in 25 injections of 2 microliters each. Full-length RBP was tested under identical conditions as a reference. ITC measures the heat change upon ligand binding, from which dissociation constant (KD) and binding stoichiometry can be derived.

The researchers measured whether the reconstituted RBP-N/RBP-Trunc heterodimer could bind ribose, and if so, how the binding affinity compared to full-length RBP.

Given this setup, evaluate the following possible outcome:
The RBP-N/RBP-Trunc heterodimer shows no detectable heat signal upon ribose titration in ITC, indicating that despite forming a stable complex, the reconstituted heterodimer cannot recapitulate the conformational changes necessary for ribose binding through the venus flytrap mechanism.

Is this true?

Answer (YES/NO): NO